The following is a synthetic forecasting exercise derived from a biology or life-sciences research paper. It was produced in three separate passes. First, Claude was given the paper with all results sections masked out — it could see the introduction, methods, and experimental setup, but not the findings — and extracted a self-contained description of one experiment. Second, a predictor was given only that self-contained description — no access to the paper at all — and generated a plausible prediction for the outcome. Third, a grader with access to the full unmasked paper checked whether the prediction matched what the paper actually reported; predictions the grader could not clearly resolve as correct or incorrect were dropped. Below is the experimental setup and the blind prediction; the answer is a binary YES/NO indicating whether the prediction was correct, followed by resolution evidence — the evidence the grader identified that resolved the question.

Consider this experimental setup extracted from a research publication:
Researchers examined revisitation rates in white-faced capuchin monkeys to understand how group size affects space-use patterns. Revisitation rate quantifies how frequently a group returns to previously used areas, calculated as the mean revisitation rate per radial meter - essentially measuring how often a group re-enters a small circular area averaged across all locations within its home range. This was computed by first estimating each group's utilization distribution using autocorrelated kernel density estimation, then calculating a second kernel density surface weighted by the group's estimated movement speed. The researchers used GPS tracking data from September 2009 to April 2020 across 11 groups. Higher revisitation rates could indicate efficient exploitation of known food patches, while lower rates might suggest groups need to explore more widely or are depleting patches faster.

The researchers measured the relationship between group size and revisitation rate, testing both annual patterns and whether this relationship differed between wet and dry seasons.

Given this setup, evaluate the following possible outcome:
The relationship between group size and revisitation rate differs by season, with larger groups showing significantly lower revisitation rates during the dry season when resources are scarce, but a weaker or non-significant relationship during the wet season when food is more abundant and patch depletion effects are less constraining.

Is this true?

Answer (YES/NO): NO